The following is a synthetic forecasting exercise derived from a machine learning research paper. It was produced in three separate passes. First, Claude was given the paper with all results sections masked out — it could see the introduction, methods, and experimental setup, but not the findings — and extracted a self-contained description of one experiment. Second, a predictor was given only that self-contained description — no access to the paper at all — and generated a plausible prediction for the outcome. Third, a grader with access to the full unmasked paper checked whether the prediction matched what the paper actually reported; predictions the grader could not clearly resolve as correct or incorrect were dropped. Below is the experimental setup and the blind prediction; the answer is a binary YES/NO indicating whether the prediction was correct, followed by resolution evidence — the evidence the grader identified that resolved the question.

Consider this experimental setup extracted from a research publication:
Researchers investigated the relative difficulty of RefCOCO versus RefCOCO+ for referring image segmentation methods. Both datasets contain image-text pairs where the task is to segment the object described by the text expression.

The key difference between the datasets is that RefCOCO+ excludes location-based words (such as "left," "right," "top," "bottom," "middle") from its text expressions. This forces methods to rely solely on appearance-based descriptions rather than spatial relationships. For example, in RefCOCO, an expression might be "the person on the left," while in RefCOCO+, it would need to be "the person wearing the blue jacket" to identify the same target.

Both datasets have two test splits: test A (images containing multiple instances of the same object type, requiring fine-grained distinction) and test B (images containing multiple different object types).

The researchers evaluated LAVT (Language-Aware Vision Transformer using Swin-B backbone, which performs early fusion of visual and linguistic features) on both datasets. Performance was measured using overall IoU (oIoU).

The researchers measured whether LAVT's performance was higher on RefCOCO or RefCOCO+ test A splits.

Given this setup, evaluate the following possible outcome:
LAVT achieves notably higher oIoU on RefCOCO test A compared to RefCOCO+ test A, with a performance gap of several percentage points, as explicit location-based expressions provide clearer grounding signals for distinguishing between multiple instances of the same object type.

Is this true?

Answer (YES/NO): YES